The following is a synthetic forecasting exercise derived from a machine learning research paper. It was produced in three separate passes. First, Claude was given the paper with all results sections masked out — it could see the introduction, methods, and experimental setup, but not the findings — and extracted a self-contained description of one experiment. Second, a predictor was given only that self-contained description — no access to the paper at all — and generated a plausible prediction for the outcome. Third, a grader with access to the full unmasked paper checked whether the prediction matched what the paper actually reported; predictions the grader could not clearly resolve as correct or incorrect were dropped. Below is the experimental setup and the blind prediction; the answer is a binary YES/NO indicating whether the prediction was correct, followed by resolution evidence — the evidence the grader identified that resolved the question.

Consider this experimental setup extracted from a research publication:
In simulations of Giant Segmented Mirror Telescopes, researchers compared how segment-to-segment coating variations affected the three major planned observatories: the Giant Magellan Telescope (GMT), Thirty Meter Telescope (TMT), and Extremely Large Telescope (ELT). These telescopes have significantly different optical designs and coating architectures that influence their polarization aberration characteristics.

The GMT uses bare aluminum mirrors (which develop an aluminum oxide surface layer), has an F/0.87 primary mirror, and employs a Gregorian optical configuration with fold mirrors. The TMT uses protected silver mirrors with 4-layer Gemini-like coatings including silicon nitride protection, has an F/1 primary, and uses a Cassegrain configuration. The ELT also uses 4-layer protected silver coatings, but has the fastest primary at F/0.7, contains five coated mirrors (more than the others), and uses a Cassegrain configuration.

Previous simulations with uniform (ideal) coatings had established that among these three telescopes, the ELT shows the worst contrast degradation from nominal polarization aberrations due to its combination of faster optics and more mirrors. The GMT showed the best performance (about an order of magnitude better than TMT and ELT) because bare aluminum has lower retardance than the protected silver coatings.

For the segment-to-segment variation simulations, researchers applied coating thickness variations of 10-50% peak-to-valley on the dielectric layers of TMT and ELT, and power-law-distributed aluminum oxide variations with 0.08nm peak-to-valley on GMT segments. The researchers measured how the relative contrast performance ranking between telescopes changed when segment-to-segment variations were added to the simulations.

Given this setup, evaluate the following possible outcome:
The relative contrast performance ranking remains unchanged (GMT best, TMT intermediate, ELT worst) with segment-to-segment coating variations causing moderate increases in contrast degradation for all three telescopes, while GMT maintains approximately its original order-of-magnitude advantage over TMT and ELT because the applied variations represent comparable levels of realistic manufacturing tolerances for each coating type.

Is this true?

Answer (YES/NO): NO